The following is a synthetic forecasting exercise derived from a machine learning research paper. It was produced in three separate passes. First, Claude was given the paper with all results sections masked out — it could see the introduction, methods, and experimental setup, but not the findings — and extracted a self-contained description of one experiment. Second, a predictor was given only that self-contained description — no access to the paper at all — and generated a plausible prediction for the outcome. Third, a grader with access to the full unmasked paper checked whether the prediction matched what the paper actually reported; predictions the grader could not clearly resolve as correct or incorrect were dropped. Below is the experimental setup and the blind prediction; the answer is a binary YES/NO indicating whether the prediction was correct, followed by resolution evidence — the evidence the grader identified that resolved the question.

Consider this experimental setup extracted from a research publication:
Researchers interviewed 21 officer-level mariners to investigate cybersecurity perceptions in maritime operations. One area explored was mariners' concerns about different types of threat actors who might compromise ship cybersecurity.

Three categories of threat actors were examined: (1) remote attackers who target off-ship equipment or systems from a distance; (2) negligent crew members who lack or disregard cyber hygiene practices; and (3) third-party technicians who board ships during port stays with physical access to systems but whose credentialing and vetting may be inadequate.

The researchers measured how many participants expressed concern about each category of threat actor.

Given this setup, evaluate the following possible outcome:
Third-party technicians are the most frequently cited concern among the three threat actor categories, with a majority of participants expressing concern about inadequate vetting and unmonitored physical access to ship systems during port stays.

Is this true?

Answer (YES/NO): NO